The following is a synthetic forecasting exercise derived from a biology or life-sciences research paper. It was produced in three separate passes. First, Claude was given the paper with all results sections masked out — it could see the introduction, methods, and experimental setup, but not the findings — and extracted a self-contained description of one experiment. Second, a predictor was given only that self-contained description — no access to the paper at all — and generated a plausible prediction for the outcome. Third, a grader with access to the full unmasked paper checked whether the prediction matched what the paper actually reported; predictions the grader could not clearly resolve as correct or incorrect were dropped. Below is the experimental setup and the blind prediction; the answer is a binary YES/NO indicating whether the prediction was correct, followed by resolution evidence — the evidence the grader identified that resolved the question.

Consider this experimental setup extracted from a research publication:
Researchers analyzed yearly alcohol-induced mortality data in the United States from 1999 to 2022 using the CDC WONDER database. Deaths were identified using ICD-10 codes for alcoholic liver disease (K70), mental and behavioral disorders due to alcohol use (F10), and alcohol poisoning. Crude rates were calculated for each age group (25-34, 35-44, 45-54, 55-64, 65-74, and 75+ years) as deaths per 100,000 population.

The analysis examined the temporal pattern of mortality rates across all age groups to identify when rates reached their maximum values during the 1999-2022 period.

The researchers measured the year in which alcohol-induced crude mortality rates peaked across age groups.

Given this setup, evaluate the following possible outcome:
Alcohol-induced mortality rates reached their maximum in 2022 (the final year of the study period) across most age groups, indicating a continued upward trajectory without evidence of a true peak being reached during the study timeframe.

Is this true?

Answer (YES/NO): NO